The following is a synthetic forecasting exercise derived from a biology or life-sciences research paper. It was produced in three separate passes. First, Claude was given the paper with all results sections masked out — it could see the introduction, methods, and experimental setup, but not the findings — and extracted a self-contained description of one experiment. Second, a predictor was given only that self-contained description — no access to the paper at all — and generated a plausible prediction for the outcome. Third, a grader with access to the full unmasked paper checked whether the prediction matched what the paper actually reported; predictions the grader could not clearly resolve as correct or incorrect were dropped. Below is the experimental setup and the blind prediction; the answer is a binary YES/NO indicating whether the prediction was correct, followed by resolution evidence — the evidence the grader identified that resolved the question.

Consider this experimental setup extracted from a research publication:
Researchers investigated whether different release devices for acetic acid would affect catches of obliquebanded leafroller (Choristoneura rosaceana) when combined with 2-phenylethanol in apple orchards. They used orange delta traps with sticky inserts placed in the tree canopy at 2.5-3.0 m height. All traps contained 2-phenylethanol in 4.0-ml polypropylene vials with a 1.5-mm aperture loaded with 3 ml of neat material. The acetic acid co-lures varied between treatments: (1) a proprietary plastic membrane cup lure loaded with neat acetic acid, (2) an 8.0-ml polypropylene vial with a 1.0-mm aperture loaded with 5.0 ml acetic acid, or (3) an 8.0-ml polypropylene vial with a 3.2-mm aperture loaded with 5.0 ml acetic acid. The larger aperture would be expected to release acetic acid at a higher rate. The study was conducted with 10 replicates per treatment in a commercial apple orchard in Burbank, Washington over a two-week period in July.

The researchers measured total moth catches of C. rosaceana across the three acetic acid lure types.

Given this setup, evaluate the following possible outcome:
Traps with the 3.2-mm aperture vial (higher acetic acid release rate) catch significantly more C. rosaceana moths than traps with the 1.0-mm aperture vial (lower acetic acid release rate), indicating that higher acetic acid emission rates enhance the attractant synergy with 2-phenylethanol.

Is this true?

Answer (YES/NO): NO